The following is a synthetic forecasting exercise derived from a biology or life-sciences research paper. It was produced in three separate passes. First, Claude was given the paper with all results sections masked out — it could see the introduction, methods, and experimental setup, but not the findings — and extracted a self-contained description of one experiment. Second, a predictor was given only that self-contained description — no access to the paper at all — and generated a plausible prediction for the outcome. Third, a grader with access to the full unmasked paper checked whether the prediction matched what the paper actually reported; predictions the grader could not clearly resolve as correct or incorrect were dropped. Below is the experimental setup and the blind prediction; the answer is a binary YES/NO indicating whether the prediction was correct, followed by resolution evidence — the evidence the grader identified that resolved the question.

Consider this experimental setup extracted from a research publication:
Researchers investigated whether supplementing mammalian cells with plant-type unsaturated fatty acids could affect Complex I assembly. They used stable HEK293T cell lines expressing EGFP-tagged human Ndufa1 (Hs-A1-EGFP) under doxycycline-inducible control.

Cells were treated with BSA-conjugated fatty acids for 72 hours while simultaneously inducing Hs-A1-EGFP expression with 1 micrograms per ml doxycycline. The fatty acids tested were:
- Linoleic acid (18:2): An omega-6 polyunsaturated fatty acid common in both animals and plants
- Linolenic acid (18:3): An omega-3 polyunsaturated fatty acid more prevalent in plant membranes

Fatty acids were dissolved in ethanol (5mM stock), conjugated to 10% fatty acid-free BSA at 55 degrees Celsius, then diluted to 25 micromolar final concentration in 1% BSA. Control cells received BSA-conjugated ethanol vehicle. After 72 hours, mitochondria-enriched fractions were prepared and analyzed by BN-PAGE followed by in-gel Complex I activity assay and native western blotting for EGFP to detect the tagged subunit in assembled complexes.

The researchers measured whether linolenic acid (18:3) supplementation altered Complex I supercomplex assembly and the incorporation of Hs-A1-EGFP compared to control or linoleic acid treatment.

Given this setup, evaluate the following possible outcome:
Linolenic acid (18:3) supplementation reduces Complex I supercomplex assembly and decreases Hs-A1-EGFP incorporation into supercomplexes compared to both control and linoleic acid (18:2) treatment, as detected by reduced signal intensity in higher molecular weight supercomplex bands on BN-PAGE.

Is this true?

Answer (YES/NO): YES